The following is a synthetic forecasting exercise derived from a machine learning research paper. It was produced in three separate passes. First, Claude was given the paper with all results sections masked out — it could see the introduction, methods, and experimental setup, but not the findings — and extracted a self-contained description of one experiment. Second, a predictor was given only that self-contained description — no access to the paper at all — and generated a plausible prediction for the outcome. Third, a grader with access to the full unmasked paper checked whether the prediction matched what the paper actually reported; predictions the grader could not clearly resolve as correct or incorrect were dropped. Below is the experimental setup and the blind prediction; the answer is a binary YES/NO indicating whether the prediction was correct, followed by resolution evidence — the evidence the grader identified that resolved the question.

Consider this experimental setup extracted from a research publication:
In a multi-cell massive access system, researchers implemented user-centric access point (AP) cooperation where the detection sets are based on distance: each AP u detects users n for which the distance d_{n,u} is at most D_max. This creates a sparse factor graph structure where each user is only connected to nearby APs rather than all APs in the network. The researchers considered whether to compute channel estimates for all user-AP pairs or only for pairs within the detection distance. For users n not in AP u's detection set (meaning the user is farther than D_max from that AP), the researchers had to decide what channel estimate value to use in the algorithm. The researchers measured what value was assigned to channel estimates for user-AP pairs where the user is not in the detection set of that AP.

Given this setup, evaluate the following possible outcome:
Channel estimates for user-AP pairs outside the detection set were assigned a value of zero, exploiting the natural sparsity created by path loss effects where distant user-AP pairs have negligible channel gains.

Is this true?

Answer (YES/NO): YES